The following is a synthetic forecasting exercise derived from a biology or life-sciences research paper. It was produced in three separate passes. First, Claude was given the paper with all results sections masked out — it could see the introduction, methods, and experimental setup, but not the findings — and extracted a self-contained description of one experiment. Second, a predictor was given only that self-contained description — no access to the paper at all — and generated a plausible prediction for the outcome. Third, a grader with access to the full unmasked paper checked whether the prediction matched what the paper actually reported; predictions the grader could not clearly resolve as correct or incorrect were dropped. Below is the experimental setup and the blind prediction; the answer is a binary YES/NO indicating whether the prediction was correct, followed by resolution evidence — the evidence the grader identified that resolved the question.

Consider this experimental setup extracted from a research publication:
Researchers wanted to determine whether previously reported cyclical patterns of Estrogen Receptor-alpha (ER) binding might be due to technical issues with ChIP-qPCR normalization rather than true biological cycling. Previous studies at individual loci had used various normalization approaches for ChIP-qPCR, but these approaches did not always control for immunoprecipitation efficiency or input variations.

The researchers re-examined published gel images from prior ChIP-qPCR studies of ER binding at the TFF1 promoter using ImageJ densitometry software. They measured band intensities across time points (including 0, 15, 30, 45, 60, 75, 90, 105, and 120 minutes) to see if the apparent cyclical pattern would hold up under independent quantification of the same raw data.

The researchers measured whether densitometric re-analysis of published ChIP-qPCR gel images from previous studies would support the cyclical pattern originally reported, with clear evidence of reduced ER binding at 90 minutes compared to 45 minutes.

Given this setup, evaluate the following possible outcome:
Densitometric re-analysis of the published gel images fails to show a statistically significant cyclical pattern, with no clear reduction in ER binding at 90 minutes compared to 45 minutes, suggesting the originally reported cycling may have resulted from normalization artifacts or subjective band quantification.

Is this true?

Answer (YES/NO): YES